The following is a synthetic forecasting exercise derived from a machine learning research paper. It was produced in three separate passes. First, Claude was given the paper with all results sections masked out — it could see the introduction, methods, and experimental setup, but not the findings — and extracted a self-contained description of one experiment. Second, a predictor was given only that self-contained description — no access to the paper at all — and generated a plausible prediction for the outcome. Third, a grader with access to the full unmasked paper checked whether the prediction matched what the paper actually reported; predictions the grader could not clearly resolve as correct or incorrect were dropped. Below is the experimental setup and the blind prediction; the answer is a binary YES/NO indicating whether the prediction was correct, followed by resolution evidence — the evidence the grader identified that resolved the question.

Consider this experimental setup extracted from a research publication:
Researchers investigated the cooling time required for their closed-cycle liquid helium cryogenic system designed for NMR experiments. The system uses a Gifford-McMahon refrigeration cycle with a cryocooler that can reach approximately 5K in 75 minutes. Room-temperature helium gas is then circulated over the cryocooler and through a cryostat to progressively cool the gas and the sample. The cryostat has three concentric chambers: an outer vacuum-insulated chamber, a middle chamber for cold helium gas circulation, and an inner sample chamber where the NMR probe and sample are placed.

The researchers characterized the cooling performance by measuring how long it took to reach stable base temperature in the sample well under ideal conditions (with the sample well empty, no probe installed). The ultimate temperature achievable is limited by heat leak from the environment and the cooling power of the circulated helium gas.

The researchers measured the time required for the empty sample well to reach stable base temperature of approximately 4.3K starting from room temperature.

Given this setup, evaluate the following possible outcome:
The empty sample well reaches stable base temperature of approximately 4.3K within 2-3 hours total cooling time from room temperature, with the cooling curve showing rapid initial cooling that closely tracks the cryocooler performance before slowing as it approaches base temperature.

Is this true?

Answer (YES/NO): NO